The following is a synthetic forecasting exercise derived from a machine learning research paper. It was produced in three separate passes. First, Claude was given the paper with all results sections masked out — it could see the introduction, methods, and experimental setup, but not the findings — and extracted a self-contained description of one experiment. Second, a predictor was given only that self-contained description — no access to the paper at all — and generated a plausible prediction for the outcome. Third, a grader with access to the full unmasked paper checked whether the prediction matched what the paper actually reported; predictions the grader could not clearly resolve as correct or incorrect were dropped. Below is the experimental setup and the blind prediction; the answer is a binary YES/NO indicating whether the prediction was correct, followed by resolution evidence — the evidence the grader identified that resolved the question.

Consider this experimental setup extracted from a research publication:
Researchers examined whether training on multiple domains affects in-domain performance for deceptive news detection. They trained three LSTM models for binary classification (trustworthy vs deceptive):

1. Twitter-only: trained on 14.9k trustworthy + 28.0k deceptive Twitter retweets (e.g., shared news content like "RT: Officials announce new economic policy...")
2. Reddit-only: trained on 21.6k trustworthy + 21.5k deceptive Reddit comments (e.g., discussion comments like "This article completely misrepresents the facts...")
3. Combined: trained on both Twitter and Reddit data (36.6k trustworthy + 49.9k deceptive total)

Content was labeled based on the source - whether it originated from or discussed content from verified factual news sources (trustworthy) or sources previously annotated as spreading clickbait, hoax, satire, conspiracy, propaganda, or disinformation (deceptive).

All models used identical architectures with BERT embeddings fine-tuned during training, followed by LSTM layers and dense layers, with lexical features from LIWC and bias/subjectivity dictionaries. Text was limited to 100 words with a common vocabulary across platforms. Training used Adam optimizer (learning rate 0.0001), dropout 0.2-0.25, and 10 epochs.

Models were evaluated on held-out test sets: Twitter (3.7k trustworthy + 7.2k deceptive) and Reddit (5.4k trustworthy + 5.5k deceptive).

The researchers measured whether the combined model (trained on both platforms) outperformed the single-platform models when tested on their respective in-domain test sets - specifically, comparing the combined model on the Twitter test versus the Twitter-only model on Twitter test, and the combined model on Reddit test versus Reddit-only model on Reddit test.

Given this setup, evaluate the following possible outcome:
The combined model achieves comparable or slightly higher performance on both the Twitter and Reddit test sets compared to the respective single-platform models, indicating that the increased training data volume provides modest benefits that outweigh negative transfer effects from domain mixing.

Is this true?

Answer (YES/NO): YES